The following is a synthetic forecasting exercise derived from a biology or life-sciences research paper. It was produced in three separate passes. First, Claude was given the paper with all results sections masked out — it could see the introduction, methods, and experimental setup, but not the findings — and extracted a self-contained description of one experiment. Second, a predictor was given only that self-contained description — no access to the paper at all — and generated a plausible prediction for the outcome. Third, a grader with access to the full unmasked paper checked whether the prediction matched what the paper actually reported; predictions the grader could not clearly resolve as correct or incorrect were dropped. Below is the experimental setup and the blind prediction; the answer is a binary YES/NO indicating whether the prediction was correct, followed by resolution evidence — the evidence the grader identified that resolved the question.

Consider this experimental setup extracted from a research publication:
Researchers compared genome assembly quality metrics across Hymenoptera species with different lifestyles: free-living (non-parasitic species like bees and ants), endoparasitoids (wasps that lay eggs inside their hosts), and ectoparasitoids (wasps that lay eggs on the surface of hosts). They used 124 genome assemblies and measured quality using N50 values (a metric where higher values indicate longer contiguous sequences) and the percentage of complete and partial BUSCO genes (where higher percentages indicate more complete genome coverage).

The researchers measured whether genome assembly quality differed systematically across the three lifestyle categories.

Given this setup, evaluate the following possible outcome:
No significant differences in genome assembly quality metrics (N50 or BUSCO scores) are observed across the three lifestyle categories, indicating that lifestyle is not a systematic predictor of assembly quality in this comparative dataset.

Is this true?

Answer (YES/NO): NO